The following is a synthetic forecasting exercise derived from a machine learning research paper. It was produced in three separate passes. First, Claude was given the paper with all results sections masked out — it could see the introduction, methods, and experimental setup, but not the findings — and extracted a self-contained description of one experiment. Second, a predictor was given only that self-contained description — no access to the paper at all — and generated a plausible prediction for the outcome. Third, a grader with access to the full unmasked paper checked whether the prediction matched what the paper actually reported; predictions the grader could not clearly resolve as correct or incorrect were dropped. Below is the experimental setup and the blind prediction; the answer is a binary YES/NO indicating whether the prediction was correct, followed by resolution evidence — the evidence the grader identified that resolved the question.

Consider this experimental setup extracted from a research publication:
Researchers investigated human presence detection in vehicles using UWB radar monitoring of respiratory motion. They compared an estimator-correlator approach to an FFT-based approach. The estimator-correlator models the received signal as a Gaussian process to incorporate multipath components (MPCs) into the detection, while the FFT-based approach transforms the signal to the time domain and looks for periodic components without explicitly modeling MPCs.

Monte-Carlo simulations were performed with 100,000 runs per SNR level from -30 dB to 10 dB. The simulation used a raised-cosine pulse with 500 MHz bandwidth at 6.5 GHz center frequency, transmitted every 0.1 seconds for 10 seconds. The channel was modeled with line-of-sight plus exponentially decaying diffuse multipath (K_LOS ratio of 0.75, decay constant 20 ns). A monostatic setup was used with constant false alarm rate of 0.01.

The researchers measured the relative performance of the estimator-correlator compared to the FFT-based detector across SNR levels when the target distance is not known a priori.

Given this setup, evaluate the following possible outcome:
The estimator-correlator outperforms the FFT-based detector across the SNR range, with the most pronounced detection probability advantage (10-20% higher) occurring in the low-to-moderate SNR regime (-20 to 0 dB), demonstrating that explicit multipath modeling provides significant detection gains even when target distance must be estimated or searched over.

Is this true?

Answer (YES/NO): NO